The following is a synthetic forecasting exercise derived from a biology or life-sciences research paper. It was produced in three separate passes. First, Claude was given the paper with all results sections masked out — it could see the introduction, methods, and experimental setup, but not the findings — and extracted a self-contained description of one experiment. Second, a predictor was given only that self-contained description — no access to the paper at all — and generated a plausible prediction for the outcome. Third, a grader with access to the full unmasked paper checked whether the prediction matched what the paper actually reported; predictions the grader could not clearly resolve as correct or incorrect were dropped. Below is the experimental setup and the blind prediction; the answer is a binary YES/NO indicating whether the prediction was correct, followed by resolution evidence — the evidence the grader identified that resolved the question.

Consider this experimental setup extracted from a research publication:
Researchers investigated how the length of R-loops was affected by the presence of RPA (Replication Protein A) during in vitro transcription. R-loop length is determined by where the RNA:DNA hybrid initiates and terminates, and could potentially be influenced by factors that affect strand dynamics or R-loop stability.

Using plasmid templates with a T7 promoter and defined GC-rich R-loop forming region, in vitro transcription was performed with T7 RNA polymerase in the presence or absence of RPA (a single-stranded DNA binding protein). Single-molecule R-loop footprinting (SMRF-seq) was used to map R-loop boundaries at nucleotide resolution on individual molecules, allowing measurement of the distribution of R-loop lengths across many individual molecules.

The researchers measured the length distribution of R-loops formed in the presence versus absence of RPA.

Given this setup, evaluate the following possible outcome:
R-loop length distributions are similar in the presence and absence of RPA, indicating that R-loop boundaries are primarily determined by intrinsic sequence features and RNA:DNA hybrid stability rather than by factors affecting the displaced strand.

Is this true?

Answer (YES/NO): NO